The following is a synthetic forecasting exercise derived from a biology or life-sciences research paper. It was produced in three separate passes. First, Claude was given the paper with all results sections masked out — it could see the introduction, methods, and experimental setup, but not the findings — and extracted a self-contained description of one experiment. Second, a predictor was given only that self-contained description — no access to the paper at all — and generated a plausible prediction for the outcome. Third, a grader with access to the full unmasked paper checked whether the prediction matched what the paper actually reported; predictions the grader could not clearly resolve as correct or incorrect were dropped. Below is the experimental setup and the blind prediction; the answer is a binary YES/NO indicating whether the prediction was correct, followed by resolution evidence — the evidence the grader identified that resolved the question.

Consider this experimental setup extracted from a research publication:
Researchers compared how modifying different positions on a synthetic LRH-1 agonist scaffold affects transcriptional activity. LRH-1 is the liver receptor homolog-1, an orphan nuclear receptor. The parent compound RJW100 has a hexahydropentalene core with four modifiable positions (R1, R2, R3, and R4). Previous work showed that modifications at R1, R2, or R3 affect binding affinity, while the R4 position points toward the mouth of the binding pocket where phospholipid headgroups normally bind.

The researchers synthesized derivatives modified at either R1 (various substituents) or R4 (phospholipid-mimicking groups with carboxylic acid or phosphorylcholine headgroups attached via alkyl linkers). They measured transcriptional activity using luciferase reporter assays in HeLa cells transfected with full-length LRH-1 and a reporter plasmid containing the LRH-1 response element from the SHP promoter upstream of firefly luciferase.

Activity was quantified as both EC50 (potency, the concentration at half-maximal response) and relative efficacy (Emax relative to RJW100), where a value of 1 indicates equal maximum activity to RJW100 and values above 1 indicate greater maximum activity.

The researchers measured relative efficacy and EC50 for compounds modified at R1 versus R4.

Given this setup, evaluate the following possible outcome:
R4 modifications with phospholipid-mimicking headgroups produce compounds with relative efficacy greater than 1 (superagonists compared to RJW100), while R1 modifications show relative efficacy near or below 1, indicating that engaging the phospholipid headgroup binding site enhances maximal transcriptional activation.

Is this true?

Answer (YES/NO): YES